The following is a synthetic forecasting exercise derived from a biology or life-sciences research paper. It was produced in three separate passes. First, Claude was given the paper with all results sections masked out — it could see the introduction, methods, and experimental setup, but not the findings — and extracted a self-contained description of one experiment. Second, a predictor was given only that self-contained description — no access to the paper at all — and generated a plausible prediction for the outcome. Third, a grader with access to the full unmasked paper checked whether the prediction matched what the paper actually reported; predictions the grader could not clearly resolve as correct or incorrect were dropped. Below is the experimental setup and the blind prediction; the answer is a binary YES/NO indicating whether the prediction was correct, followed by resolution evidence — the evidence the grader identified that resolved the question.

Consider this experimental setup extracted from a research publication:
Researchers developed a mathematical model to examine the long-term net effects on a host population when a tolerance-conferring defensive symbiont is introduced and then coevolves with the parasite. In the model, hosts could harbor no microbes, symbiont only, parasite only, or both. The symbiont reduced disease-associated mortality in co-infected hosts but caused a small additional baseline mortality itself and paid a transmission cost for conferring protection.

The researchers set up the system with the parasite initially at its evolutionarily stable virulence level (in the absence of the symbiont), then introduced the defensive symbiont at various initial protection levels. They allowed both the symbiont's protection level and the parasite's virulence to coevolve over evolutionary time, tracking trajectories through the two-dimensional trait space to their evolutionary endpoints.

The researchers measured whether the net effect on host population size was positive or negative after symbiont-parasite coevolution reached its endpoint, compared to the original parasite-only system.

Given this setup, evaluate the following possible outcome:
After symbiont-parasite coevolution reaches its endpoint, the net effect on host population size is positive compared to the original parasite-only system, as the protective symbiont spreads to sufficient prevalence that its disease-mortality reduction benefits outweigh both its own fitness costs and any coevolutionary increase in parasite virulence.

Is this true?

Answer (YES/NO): NO